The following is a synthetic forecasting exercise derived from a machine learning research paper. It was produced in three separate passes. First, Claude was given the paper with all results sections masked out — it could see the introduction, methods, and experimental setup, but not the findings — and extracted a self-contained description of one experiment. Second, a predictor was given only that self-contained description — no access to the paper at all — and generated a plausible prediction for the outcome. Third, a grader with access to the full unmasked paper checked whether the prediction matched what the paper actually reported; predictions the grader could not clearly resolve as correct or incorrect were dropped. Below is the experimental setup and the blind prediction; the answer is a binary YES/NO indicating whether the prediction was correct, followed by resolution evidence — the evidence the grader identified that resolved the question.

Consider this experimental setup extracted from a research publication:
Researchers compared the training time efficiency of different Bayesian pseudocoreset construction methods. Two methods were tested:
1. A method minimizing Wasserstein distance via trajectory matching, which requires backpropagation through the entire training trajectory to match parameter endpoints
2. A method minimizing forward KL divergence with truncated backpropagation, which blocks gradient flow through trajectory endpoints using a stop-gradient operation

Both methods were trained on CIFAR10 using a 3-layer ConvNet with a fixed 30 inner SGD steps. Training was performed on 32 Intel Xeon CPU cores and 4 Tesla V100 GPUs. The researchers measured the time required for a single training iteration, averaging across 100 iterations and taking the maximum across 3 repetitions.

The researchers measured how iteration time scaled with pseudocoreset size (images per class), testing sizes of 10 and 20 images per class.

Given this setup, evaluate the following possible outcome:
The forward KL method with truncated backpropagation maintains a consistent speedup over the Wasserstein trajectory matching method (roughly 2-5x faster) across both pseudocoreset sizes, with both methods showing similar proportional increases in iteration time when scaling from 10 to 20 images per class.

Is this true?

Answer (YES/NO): NO